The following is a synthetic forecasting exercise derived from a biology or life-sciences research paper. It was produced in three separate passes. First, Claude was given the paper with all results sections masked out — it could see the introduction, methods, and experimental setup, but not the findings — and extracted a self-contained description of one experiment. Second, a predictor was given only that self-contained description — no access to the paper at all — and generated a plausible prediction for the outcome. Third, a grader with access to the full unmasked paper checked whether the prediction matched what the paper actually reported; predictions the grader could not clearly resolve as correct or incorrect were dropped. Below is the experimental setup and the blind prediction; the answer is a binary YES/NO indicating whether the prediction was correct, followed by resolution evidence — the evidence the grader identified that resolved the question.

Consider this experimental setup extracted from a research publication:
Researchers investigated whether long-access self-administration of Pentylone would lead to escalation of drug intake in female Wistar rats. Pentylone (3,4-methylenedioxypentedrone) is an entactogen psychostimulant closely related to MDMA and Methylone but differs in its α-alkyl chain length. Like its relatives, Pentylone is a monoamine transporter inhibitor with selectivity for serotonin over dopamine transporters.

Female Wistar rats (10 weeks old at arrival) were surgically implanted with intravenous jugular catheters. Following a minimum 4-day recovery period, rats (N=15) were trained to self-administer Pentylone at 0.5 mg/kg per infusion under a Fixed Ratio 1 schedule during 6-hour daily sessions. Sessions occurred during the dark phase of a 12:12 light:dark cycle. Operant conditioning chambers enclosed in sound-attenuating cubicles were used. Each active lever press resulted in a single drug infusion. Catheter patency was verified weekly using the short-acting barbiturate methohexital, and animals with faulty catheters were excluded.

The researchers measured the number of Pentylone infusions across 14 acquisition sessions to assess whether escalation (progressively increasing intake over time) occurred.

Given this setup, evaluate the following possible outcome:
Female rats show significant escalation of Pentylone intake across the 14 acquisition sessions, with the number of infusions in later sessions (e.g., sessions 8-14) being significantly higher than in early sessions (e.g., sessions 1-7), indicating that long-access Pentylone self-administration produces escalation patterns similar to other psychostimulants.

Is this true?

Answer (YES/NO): YES